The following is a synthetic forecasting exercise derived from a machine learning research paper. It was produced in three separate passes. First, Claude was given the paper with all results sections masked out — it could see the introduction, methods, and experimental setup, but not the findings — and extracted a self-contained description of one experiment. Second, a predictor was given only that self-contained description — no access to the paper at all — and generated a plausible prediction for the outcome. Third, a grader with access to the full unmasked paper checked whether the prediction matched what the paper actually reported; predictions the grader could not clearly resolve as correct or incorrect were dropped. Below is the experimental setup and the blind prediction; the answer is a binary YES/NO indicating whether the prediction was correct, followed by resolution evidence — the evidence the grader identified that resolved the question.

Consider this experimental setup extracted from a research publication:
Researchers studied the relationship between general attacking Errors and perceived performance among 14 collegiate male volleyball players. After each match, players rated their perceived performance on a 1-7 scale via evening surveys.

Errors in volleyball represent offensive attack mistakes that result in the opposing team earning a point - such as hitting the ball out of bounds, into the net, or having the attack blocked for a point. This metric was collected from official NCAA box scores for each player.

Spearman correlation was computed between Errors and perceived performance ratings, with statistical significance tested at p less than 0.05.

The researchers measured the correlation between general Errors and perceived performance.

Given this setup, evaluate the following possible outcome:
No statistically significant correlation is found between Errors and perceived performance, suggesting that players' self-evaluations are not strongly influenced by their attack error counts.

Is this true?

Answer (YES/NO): YES